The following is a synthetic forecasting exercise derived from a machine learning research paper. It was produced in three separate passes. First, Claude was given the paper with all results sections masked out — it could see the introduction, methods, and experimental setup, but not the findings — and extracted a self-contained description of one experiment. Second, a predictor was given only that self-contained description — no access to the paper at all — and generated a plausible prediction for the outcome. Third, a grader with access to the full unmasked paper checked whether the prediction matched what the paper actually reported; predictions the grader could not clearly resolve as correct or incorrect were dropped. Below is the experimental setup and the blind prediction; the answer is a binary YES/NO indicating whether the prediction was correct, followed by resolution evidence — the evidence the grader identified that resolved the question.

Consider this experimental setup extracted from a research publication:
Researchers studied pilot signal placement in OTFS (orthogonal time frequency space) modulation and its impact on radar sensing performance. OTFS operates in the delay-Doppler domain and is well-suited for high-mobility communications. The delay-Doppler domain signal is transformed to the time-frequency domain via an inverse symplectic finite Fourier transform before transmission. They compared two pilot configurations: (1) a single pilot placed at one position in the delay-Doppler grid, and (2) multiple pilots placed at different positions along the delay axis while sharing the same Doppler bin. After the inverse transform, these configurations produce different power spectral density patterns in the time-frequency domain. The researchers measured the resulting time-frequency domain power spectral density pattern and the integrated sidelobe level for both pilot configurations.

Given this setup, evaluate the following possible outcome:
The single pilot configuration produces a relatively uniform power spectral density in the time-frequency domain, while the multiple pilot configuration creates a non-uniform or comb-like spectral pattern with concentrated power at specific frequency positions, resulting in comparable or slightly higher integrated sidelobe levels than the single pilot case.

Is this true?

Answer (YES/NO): NO